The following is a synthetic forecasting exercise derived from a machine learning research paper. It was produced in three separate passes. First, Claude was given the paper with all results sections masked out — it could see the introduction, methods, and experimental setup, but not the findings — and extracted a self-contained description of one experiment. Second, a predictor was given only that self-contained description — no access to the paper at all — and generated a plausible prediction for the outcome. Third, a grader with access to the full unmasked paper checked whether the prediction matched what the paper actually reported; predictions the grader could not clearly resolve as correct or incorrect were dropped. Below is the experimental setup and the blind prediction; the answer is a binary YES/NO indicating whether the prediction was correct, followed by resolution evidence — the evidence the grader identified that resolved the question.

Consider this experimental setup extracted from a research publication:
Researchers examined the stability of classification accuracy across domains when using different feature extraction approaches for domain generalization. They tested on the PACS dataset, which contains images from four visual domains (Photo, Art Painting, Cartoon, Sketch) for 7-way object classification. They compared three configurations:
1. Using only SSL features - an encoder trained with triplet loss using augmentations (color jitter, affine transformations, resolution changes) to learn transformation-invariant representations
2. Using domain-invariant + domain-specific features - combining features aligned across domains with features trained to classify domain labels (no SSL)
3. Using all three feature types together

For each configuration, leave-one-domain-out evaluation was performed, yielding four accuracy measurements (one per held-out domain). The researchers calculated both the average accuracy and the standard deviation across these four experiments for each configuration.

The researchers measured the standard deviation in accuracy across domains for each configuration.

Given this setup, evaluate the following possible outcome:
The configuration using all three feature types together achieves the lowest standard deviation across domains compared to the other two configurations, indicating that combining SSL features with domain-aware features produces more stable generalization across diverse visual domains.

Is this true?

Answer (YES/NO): NO